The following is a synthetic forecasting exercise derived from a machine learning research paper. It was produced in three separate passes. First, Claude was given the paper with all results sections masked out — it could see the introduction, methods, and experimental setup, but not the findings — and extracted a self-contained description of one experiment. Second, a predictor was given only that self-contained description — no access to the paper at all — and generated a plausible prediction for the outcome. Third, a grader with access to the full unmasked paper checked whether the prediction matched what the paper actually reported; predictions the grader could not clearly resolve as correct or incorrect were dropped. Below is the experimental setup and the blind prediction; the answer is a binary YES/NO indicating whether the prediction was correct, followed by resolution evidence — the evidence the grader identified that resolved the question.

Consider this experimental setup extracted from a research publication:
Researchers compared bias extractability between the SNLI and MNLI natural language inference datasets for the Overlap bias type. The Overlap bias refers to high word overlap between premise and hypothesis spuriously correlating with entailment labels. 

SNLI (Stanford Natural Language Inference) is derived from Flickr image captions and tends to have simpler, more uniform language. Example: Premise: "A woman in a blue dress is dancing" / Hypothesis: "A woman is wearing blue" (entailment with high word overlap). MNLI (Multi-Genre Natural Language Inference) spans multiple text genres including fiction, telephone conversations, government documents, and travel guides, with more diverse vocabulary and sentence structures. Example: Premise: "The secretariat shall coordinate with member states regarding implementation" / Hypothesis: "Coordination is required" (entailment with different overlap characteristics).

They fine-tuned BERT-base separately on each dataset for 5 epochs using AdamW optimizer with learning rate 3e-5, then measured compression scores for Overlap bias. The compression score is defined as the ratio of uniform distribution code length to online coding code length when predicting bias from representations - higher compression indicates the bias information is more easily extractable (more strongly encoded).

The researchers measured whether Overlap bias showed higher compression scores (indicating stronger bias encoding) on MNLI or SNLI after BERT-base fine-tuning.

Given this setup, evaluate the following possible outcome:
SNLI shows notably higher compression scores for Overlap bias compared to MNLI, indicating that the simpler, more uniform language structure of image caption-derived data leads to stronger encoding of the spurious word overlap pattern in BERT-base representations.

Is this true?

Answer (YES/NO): YES